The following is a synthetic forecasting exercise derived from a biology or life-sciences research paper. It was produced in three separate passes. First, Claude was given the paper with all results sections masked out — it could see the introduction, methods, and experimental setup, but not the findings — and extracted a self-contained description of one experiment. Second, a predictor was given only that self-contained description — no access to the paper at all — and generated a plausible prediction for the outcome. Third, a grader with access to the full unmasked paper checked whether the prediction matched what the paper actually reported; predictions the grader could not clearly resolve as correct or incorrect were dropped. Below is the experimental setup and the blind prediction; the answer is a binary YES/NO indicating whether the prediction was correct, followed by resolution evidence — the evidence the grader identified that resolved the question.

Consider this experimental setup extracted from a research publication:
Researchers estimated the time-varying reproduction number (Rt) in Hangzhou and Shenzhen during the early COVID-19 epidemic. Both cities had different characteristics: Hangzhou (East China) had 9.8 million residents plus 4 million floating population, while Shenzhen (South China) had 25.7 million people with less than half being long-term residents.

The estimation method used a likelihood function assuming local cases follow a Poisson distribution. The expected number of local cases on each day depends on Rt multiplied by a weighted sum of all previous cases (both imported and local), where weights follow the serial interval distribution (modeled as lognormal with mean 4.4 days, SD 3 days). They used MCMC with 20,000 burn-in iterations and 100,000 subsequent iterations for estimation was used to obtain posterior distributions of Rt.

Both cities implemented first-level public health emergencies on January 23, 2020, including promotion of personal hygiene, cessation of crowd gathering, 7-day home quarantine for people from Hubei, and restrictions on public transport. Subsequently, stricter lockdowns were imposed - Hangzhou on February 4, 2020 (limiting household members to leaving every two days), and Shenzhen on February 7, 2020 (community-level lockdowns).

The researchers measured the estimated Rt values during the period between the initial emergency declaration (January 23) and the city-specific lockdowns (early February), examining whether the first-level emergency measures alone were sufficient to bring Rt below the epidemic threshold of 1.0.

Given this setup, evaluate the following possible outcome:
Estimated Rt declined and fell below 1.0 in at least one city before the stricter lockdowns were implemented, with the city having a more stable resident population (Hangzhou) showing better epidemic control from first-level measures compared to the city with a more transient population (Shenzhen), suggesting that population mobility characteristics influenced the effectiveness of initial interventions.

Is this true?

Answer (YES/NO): NO